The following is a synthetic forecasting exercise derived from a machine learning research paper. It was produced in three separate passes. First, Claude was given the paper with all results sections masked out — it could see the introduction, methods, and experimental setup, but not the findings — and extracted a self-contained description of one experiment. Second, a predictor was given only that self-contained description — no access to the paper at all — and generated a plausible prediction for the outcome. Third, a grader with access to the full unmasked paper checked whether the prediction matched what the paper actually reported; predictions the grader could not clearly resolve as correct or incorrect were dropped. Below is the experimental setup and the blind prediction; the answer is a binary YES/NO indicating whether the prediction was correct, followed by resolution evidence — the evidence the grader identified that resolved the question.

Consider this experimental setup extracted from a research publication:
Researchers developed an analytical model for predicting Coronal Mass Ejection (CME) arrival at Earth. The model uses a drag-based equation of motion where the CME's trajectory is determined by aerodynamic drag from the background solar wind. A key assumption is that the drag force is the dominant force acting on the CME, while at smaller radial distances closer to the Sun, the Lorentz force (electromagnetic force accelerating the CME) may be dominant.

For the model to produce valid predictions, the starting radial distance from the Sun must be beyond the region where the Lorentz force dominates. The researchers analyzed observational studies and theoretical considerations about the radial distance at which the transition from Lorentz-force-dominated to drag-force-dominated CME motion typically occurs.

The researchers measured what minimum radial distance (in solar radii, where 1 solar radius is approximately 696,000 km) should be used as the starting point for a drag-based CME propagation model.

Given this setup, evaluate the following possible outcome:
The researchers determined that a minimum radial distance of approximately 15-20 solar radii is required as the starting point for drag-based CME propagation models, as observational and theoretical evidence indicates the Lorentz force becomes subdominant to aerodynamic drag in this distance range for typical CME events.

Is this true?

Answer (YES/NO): YES